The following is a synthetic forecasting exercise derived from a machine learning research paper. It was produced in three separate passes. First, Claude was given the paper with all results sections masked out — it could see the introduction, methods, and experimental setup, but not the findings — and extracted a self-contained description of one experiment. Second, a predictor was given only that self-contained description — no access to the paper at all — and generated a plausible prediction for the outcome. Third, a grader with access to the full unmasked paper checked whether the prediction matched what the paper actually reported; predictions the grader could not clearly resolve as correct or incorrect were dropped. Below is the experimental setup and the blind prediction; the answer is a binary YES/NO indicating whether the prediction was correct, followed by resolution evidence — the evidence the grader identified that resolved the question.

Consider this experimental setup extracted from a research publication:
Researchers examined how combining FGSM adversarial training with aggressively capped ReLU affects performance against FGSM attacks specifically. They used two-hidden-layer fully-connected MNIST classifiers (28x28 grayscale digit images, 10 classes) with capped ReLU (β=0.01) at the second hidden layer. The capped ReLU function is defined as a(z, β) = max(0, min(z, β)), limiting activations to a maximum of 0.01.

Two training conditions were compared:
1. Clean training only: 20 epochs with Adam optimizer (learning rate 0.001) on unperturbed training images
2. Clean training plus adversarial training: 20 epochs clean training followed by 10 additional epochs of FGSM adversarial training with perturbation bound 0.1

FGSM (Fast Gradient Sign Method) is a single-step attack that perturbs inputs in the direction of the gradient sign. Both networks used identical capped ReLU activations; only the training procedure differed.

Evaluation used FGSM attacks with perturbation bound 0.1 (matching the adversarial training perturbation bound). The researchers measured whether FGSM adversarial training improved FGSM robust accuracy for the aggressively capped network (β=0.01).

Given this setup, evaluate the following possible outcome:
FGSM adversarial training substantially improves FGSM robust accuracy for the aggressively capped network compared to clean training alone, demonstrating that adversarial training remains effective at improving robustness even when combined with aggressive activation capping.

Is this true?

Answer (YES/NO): NO